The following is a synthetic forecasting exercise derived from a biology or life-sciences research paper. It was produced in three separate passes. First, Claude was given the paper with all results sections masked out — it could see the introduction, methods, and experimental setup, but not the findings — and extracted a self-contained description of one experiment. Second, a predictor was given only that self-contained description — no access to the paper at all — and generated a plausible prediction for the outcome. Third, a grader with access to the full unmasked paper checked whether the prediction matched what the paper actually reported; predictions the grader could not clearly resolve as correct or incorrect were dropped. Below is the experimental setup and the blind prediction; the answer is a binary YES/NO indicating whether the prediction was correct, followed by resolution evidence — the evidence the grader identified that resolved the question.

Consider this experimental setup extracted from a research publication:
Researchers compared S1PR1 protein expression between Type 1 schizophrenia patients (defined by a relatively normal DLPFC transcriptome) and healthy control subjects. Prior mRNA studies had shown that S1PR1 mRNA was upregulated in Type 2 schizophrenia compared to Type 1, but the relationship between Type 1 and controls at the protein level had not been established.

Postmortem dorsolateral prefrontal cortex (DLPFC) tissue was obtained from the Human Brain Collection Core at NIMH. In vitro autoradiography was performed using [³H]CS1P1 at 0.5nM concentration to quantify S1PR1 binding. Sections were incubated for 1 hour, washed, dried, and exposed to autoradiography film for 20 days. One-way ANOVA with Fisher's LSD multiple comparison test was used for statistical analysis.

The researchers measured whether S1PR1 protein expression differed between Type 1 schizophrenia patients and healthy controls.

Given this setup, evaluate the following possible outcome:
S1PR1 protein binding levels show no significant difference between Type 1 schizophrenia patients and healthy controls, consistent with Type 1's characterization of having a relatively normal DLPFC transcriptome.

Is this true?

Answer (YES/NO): YES